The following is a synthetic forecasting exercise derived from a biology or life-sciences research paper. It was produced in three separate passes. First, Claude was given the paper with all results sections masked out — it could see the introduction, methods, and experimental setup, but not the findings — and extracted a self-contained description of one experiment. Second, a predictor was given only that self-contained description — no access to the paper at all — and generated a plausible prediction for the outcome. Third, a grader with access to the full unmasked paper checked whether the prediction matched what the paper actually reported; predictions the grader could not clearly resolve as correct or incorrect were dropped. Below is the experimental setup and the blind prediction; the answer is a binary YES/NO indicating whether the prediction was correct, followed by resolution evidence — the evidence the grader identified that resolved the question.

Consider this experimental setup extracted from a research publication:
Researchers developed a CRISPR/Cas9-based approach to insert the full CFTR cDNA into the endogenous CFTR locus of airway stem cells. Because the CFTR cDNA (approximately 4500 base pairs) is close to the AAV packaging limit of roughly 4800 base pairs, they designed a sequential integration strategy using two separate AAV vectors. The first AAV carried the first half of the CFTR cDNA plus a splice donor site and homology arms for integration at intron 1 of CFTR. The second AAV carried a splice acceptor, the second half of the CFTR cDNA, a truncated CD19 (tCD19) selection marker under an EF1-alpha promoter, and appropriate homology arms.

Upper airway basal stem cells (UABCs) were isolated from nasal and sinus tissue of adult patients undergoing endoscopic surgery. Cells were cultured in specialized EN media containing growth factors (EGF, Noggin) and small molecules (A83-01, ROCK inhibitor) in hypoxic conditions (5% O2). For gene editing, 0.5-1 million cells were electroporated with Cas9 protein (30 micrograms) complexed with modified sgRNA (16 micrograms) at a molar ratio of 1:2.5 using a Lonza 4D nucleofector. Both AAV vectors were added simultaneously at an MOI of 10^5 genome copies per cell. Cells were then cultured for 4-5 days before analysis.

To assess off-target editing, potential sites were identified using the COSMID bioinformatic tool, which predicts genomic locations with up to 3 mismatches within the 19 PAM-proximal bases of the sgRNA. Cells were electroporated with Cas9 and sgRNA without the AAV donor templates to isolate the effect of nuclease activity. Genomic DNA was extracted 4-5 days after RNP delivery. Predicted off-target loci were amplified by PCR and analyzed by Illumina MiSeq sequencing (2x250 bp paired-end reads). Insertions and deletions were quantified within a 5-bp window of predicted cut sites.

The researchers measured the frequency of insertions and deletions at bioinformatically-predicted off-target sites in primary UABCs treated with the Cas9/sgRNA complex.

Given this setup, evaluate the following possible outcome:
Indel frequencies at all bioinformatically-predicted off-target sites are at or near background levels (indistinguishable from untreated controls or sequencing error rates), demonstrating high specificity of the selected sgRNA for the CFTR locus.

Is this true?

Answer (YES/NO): NO